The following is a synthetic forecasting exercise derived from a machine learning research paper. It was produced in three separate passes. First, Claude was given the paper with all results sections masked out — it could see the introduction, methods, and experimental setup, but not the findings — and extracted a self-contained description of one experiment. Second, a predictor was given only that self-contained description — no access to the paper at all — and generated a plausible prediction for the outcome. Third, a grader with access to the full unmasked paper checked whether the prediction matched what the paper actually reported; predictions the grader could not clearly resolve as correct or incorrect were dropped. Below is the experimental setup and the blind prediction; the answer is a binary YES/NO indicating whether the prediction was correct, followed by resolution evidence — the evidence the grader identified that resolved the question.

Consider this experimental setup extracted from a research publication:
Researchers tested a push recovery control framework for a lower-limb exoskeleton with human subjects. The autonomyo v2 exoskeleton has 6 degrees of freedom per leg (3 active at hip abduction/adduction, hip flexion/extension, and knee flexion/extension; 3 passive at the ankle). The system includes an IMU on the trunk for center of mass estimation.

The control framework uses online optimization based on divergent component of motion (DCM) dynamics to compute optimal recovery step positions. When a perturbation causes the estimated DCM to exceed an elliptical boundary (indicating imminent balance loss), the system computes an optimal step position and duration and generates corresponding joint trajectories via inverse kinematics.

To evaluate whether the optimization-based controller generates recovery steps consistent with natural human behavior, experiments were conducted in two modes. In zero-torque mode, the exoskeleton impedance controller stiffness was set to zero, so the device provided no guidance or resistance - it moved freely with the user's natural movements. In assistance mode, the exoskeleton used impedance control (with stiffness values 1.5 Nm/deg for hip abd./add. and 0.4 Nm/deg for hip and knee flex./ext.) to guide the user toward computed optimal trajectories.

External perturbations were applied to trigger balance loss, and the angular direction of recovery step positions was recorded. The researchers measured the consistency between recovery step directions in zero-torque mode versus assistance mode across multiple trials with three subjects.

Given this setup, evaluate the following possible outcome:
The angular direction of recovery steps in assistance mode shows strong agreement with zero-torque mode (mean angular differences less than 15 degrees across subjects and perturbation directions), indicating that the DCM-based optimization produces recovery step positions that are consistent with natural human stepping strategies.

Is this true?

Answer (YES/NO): YES